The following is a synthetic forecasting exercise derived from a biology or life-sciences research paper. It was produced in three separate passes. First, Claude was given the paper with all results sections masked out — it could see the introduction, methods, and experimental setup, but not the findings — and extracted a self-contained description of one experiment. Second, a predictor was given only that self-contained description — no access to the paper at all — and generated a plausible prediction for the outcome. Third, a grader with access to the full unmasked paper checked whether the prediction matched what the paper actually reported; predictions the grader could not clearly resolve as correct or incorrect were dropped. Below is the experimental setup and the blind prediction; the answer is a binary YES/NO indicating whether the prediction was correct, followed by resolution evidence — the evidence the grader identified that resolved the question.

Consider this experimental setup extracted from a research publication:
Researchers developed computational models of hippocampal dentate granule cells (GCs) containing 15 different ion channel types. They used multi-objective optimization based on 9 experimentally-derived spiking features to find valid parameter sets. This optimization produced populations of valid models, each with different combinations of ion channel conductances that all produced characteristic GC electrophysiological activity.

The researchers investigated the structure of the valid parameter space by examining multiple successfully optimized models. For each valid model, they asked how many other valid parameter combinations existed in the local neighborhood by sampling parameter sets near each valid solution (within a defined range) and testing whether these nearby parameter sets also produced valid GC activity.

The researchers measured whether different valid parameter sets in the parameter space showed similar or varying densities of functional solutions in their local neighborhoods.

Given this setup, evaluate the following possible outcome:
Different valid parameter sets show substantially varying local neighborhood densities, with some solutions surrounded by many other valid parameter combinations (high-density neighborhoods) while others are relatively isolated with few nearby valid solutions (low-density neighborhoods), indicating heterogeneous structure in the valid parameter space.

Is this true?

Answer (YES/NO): YES